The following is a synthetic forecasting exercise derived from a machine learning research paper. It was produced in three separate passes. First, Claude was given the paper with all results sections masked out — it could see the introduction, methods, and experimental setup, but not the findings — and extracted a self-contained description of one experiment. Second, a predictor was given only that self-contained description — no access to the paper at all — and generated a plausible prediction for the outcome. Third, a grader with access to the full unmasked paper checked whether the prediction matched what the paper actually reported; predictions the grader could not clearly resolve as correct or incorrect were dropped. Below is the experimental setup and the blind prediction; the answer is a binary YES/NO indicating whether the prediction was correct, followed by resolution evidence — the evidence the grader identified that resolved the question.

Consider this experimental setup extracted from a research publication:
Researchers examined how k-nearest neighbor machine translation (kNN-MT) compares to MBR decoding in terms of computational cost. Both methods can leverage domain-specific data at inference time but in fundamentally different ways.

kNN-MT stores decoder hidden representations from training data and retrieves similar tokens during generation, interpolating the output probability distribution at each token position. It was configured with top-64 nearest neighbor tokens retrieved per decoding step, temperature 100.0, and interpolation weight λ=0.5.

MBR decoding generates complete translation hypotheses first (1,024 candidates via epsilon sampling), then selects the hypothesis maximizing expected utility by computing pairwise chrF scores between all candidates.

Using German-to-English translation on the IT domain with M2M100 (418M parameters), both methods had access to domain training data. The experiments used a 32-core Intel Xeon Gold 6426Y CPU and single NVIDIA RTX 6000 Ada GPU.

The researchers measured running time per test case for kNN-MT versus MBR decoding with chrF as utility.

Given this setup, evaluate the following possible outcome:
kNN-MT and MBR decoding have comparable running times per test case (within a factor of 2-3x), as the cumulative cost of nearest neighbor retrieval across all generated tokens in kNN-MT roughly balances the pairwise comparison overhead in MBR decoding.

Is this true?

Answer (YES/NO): YES